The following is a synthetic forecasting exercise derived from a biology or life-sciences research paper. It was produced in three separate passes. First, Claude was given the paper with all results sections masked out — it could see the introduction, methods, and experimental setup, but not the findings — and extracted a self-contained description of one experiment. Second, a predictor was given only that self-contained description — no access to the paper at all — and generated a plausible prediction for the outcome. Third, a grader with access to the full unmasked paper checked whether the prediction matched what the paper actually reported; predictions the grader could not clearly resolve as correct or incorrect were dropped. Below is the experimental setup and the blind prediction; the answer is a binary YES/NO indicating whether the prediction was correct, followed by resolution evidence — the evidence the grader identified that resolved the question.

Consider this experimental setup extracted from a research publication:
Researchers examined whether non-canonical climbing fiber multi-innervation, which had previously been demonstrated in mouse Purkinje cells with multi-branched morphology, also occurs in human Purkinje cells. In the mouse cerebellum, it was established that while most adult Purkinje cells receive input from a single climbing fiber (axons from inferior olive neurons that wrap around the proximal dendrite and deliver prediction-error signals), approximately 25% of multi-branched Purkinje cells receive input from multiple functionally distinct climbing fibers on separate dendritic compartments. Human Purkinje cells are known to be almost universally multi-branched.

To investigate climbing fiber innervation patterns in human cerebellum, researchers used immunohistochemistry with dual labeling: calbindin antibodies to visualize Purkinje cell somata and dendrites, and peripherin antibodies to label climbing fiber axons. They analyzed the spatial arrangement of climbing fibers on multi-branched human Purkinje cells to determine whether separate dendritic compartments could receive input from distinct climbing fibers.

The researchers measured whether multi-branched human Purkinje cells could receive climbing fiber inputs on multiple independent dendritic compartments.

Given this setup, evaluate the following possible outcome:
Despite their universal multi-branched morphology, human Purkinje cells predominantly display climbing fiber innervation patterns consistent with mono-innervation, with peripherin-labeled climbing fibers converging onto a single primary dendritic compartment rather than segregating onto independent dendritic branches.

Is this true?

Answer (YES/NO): NO